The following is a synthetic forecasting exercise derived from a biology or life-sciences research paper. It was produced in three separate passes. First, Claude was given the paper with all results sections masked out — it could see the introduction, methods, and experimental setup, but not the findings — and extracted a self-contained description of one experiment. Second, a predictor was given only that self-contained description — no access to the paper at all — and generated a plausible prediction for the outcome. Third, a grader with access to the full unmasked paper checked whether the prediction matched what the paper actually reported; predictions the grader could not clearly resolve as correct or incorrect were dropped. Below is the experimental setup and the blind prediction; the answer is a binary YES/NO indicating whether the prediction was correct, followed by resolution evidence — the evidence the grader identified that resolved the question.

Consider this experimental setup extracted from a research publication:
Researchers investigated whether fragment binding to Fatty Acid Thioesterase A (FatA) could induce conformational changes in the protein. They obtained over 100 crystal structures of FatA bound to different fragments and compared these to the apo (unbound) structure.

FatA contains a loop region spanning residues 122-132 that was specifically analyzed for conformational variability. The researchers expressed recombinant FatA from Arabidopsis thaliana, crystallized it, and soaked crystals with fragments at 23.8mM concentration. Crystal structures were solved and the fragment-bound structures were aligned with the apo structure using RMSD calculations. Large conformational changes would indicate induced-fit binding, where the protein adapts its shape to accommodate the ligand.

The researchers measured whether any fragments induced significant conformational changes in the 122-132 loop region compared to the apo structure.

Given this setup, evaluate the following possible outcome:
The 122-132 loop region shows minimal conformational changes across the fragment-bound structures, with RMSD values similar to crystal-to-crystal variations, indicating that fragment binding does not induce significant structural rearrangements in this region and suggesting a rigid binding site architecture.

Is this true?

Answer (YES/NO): NO